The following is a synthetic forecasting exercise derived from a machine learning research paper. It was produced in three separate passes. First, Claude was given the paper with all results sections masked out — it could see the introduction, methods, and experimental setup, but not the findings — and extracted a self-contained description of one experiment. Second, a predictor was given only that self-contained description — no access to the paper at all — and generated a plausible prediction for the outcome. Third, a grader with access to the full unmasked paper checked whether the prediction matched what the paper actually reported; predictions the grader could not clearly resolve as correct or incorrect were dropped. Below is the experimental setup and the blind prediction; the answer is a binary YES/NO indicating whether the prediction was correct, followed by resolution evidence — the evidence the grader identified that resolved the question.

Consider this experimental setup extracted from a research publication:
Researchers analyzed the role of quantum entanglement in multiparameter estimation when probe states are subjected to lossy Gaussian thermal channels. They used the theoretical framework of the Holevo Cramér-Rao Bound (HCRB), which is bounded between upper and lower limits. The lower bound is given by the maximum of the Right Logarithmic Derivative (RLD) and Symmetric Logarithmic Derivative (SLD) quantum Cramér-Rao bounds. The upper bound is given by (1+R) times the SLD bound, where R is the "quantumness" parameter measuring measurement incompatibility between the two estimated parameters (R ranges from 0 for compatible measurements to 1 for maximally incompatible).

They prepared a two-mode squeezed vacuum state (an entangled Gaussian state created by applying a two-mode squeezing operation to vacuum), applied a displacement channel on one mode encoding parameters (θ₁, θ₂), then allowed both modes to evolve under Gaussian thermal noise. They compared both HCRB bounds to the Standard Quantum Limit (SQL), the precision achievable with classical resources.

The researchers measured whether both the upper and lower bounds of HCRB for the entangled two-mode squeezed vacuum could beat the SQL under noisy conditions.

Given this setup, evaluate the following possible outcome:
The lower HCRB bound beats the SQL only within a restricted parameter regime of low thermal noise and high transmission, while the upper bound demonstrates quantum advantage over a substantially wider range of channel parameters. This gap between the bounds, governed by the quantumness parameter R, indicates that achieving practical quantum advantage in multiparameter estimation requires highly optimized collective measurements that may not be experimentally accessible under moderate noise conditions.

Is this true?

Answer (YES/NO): NO